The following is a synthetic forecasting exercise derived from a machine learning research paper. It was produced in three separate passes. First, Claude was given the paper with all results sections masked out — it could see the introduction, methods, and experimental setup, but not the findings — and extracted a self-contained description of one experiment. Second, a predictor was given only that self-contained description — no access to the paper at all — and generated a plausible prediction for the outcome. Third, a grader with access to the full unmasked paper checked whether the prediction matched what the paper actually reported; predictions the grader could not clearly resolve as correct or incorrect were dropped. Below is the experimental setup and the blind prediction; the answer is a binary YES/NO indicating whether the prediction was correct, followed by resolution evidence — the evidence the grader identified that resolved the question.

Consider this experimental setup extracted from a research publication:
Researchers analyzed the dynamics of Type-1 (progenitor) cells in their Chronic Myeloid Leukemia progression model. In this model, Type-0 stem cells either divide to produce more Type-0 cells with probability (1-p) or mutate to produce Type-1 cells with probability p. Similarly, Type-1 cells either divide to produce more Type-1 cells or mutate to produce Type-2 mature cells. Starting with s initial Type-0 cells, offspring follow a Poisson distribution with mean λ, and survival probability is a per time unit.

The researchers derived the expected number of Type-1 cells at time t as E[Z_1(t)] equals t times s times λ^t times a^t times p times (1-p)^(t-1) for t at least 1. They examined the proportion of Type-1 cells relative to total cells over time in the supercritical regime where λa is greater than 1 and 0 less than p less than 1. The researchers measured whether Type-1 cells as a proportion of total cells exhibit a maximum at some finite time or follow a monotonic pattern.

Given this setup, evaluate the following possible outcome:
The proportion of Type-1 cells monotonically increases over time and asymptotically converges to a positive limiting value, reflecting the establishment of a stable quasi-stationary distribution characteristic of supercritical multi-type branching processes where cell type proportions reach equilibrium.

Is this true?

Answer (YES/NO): NO